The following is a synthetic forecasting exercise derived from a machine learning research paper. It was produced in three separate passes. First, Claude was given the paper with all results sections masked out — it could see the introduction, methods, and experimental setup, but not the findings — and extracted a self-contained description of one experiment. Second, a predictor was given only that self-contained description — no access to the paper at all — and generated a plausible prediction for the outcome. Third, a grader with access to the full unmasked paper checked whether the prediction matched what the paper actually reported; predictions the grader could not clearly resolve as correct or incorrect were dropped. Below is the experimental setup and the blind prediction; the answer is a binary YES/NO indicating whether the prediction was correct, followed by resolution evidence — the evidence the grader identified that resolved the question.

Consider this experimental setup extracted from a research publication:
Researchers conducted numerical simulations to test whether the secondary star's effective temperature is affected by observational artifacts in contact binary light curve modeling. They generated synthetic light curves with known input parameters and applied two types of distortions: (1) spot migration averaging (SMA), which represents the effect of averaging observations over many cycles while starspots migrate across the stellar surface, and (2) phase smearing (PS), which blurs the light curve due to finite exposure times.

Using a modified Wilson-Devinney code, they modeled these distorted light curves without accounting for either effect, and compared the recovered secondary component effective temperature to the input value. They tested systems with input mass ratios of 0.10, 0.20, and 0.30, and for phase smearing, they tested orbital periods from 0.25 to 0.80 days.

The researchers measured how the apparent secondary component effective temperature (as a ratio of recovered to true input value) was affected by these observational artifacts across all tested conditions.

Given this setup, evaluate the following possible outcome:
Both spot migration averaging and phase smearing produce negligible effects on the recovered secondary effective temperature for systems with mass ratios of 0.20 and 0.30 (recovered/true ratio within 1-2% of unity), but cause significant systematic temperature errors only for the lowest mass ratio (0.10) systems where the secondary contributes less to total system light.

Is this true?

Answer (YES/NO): NO